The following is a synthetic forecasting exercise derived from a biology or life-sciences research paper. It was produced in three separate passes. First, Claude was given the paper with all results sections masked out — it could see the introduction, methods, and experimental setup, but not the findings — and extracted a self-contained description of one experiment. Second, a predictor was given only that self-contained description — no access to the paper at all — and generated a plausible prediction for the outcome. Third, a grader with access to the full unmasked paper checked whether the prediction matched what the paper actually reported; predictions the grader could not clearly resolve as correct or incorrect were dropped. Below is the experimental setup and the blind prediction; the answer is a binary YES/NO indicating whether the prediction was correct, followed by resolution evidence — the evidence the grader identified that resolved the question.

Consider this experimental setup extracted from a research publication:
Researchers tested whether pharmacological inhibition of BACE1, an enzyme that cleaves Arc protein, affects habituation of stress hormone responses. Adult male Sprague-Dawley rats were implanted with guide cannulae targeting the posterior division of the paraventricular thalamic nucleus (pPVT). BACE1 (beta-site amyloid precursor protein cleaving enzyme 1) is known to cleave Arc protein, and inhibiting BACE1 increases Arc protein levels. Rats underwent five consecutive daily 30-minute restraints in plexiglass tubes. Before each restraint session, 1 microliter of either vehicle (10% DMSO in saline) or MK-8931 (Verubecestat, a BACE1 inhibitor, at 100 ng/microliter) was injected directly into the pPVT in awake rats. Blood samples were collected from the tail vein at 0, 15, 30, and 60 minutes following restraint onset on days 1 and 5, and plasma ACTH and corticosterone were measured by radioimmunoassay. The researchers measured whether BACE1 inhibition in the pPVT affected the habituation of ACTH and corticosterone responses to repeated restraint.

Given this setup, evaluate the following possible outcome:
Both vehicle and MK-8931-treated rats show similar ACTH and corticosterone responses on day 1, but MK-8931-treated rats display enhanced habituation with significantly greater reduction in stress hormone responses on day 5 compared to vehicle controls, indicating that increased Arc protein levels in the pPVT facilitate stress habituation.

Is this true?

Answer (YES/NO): NO